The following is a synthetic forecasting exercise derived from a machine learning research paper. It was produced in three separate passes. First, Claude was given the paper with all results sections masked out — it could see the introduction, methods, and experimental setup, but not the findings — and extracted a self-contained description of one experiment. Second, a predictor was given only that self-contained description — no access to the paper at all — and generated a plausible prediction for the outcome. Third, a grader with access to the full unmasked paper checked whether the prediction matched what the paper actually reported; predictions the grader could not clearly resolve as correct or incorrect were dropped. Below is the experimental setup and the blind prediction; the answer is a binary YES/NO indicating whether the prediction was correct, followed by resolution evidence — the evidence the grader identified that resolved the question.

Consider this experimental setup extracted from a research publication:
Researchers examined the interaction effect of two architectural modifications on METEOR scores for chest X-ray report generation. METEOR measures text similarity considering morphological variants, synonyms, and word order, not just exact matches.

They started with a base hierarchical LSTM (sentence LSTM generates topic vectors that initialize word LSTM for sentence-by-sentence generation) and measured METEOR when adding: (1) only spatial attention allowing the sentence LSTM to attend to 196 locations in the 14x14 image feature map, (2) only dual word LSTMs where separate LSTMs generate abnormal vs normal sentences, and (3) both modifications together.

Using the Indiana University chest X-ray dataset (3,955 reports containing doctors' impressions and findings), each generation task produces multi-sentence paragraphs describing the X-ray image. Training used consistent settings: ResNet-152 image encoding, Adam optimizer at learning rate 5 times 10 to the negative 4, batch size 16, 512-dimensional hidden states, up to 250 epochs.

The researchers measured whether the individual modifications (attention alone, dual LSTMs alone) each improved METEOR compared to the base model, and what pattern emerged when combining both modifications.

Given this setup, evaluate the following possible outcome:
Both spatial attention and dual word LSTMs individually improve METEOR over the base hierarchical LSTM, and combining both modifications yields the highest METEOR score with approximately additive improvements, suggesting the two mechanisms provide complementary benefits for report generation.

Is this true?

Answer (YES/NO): NO